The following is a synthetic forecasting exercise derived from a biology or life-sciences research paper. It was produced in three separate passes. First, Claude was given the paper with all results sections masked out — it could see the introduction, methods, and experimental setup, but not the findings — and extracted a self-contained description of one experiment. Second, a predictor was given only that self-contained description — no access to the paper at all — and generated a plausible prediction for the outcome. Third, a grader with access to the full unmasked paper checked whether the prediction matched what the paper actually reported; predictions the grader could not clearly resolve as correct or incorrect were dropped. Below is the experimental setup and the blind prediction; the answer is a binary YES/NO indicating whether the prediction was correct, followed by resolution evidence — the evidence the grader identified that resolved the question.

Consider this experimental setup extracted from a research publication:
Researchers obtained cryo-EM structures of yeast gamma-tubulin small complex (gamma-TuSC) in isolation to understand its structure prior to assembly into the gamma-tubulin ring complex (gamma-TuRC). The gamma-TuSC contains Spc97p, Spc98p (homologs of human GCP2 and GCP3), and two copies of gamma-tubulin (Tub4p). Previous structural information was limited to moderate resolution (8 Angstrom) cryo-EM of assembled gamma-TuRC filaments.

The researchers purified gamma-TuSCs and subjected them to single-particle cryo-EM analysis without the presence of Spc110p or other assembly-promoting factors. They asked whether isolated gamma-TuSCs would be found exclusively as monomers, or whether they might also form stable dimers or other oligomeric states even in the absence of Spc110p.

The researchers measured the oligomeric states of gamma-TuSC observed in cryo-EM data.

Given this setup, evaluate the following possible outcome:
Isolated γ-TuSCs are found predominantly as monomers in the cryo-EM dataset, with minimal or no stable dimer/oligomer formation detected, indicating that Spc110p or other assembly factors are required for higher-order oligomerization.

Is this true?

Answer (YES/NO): NO